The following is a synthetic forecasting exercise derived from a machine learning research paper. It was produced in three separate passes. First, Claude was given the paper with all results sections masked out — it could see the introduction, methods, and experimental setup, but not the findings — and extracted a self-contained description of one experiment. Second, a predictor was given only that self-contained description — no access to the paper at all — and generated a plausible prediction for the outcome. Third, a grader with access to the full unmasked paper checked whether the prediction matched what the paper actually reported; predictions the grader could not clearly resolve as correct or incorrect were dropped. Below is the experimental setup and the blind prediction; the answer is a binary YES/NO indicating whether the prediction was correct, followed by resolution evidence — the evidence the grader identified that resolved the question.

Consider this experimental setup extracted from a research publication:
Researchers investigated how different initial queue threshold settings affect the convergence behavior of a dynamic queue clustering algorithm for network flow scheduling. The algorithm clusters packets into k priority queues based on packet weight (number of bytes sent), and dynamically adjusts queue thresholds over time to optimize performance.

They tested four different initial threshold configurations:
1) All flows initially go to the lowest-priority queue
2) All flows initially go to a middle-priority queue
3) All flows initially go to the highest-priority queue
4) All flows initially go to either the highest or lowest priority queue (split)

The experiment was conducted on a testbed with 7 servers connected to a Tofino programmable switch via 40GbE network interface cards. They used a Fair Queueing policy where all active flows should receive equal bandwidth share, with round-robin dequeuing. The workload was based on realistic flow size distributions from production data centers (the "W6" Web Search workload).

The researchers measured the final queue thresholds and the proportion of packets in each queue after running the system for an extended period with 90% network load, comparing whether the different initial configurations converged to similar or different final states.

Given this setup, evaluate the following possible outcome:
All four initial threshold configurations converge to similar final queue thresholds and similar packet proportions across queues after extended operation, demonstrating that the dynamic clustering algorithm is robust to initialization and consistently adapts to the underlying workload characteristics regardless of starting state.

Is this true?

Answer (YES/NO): YES